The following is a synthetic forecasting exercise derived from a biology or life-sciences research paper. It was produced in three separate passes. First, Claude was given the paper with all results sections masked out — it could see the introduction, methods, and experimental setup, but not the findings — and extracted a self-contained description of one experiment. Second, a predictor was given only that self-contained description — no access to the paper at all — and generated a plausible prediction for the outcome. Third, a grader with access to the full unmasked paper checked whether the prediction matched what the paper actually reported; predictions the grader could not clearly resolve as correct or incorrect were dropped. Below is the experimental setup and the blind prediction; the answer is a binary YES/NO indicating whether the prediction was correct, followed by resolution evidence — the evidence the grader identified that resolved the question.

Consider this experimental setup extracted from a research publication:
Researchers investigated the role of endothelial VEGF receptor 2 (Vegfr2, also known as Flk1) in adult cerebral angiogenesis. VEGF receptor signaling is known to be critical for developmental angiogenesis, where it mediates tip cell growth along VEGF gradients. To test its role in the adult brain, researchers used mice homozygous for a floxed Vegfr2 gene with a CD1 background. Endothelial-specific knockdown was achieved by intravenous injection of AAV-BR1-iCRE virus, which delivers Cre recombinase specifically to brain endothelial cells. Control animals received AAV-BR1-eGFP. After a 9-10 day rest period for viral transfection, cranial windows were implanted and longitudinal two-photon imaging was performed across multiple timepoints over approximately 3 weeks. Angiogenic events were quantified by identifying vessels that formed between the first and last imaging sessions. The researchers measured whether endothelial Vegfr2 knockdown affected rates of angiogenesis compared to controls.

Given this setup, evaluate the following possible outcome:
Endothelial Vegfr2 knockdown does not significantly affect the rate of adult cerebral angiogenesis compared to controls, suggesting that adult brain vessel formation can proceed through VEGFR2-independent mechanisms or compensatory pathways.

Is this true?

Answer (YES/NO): YES